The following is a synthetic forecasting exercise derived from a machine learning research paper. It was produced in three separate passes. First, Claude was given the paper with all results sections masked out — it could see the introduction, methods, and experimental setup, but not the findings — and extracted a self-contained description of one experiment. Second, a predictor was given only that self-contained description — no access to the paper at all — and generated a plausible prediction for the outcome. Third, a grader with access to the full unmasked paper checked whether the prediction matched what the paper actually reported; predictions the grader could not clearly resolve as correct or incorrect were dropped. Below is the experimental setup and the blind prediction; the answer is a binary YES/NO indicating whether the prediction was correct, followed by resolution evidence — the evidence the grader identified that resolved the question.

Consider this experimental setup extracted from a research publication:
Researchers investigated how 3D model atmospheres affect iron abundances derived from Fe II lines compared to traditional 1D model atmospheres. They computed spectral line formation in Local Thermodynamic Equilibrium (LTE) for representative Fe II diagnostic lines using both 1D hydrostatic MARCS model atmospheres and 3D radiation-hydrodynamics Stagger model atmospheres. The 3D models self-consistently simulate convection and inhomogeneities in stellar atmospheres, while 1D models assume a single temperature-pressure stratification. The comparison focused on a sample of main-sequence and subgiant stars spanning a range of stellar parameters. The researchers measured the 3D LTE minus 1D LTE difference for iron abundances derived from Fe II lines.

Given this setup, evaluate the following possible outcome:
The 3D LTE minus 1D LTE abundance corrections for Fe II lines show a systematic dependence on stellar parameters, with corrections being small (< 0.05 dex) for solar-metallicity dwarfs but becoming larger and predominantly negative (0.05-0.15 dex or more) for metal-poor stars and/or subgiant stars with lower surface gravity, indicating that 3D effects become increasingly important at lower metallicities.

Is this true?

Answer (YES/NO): NO